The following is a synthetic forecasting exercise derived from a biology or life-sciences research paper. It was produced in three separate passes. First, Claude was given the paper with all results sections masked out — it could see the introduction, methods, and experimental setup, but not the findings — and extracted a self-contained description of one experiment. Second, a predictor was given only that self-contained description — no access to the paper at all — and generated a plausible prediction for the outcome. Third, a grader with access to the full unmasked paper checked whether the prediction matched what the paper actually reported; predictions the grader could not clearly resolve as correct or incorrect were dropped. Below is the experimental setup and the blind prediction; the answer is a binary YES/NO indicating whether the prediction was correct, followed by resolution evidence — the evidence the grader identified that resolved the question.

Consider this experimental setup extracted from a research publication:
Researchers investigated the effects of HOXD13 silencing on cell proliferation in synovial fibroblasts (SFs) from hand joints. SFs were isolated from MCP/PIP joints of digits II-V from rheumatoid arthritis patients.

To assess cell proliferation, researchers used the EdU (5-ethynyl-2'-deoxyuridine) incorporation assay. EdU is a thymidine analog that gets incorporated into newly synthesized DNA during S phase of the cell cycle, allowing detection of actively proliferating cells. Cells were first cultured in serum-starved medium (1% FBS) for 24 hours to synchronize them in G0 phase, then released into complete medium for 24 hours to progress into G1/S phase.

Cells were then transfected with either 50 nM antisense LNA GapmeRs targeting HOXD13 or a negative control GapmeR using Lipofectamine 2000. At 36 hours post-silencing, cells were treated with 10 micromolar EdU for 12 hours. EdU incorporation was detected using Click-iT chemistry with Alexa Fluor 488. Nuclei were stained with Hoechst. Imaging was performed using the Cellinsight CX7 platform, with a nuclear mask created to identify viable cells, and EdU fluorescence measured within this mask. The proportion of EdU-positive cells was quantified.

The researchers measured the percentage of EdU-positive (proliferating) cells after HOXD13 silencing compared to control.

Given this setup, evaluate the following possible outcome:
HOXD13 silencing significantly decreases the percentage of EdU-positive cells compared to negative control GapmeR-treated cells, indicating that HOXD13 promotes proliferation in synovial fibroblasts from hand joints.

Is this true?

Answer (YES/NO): YES